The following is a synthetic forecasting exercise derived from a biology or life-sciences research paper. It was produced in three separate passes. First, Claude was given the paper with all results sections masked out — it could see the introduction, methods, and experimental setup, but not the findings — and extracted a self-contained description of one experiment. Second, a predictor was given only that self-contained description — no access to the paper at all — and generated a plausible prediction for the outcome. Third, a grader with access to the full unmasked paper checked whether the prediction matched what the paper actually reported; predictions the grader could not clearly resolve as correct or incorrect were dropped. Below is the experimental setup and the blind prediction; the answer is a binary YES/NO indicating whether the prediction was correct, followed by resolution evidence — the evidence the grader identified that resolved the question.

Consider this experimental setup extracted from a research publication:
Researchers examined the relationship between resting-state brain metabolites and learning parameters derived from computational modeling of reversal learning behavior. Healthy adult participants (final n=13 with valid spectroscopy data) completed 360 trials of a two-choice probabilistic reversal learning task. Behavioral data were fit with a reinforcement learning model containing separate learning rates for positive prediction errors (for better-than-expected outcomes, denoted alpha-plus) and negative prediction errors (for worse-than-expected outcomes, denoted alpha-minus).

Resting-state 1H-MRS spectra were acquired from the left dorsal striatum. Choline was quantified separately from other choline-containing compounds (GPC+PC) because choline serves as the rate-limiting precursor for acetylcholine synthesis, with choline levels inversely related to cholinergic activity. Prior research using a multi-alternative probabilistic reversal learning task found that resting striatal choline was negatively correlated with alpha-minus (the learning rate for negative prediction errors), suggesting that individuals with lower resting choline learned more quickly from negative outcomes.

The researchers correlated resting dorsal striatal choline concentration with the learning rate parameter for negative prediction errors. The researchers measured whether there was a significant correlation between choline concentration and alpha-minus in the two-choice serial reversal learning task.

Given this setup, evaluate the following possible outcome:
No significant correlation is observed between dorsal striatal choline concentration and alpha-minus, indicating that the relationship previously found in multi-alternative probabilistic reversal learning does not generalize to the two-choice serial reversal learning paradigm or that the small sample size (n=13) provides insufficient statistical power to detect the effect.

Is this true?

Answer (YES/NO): YES